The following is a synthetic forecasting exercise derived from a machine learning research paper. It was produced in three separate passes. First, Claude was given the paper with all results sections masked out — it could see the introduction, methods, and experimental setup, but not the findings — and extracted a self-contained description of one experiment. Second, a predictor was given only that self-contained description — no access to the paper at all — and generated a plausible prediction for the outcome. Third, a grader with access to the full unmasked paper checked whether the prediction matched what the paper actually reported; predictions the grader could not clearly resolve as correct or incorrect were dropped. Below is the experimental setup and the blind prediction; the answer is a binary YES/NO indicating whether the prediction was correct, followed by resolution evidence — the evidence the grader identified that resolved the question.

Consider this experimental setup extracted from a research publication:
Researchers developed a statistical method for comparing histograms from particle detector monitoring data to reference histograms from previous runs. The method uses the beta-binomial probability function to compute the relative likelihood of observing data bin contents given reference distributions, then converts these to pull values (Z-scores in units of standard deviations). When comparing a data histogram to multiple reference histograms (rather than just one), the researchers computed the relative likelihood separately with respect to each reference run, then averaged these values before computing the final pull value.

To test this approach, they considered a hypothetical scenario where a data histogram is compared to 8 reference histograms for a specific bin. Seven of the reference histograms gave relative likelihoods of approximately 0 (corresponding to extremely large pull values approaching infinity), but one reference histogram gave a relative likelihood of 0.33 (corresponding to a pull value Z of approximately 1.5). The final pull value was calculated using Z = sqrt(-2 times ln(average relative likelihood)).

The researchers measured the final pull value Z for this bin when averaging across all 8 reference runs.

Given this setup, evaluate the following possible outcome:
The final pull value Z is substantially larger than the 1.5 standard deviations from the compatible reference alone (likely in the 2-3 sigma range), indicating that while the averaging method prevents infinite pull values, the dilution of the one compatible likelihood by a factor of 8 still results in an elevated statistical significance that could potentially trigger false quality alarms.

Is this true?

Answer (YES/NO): YES